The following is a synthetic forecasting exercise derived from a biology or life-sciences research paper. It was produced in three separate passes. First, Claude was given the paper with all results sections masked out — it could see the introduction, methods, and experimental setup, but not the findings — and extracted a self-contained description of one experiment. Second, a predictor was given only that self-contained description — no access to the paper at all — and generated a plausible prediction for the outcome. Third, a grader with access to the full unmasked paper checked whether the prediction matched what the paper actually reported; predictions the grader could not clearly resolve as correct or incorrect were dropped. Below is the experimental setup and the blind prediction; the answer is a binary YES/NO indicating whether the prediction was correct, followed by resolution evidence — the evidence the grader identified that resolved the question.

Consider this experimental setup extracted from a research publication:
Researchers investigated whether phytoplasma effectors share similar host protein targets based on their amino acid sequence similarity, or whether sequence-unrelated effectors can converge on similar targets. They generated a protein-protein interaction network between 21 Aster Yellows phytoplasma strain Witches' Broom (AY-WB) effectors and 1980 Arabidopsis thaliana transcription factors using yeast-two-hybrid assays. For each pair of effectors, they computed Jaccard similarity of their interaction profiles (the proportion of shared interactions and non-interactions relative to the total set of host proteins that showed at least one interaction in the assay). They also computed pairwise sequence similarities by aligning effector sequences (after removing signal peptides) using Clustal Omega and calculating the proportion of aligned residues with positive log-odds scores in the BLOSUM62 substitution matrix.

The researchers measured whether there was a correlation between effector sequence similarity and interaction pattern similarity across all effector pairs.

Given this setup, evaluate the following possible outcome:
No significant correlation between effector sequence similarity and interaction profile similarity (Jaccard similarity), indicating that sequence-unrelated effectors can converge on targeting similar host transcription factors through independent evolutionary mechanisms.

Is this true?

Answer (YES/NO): YES